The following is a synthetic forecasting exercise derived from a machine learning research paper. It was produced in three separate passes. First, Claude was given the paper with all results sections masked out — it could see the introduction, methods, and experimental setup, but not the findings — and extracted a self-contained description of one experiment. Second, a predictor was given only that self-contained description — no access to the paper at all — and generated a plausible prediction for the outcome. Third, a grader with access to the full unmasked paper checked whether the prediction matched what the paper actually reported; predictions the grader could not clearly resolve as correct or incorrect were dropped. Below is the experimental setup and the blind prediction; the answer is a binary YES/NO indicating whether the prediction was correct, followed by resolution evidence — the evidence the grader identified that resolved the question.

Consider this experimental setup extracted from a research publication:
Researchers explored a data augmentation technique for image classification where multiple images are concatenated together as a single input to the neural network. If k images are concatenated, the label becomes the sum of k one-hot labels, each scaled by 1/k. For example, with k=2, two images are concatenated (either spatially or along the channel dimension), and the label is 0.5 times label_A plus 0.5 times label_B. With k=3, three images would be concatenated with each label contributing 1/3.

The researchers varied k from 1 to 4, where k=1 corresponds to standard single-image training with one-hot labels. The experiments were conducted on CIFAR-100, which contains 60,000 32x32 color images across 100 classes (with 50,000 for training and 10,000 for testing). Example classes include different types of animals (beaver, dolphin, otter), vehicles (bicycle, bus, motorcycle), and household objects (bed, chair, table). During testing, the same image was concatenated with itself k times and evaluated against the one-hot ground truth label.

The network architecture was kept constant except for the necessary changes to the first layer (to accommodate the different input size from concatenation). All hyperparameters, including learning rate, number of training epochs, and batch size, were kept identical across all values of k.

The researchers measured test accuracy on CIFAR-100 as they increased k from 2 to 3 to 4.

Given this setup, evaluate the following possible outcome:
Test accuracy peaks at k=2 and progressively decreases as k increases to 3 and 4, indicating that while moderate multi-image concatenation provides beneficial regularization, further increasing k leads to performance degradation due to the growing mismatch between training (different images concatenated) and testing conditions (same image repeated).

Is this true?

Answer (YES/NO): YES